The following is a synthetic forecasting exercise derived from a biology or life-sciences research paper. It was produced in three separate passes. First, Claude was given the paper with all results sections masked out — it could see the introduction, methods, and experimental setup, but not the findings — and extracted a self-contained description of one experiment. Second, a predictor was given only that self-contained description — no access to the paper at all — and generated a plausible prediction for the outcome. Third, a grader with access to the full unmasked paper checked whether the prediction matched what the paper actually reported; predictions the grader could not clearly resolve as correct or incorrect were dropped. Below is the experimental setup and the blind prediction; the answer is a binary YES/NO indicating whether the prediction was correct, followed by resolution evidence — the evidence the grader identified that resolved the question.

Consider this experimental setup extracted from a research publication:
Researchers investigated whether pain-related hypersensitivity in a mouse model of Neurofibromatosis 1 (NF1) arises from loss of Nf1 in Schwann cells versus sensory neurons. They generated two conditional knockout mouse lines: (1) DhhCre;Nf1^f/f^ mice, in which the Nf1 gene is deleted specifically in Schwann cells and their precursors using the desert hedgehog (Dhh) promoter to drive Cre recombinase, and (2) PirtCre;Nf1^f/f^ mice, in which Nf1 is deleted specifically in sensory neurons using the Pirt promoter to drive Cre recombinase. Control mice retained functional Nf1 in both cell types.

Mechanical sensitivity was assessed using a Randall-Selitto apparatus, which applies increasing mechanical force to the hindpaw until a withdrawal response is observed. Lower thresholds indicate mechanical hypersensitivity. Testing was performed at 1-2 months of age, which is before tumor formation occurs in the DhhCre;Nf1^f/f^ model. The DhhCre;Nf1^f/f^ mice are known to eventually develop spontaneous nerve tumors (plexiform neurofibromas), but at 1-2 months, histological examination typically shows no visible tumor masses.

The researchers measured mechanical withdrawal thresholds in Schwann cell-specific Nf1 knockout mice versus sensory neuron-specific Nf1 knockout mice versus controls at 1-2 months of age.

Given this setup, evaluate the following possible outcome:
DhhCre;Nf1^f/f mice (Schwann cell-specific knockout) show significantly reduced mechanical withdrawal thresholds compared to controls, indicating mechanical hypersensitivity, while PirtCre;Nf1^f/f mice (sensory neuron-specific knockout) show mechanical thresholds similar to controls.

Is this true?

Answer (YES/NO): NO